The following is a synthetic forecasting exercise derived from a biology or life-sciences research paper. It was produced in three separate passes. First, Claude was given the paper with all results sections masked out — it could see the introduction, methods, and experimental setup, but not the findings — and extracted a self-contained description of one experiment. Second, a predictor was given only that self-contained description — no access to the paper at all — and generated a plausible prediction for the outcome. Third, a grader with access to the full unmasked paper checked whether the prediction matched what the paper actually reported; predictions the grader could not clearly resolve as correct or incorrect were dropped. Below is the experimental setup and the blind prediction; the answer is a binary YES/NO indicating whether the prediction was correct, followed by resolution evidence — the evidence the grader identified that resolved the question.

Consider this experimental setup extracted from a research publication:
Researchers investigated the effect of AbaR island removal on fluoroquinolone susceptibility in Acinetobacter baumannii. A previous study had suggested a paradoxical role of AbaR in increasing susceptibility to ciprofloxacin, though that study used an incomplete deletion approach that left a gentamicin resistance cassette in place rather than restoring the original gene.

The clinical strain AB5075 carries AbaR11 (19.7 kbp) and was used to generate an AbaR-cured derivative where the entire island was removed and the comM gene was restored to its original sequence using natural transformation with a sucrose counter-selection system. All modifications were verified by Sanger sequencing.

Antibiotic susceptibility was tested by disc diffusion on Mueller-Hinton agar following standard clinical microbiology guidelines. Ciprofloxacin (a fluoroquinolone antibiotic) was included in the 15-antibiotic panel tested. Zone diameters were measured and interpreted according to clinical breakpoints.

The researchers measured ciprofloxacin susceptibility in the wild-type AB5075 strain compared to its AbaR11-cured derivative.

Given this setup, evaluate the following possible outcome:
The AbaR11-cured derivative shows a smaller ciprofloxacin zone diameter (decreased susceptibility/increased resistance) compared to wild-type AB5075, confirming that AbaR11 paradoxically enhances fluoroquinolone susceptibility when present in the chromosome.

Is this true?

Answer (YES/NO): NO